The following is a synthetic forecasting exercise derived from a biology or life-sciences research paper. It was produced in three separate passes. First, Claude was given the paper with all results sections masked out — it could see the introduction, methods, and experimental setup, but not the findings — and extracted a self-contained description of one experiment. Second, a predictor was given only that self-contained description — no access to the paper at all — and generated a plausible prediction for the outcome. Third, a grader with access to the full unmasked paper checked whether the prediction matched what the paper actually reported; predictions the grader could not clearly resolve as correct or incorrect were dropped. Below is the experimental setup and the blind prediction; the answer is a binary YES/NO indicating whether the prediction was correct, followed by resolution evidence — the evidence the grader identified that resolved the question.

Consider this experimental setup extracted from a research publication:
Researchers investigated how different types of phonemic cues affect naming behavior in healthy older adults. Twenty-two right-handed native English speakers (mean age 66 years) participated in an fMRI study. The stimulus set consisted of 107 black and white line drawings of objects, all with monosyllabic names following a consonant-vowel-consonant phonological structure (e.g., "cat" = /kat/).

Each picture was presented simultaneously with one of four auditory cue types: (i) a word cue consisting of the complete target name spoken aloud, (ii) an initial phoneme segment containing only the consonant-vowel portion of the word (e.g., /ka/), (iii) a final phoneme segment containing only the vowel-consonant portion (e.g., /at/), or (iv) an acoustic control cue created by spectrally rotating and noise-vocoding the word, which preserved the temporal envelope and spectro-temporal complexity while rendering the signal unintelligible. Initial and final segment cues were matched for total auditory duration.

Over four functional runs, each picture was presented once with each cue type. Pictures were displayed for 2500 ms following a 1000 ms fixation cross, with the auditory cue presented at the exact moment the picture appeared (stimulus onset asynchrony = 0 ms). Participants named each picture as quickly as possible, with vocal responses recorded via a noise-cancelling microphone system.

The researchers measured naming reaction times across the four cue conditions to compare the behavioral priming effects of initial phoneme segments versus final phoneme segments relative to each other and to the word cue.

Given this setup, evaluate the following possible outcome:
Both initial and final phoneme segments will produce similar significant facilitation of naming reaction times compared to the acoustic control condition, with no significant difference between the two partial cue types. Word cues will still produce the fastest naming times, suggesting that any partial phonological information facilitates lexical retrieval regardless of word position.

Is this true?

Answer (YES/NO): NO